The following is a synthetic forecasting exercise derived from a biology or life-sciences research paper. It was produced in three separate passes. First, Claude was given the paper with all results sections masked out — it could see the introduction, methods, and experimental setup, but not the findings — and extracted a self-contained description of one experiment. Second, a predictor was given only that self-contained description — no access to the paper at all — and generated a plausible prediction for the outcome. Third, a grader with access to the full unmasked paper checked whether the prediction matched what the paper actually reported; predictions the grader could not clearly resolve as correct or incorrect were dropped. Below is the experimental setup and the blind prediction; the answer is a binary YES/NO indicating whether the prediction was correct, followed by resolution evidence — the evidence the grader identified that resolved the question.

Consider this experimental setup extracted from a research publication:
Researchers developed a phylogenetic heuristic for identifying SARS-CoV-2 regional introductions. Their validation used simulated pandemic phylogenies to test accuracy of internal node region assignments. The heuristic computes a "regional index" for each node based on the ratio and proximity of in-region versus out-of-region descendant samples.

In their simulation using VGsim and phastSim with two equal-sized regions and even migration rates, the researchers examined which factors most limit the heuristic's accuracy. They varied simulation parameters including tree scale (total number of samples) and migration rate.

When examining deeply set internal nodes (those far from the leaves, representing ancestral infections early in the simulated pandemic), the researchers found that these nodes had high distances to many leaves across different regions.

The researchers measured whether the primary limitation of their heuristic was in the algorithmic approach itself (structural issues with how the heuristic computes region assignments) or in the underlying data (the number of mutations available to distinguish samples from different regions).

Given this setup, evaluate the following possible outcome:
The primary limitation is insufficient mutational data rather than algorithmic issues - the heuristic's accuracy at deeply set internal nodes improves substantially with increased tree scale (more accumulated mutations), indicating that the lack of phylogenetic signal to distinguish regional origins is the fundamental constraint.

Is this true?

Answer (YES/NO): NO